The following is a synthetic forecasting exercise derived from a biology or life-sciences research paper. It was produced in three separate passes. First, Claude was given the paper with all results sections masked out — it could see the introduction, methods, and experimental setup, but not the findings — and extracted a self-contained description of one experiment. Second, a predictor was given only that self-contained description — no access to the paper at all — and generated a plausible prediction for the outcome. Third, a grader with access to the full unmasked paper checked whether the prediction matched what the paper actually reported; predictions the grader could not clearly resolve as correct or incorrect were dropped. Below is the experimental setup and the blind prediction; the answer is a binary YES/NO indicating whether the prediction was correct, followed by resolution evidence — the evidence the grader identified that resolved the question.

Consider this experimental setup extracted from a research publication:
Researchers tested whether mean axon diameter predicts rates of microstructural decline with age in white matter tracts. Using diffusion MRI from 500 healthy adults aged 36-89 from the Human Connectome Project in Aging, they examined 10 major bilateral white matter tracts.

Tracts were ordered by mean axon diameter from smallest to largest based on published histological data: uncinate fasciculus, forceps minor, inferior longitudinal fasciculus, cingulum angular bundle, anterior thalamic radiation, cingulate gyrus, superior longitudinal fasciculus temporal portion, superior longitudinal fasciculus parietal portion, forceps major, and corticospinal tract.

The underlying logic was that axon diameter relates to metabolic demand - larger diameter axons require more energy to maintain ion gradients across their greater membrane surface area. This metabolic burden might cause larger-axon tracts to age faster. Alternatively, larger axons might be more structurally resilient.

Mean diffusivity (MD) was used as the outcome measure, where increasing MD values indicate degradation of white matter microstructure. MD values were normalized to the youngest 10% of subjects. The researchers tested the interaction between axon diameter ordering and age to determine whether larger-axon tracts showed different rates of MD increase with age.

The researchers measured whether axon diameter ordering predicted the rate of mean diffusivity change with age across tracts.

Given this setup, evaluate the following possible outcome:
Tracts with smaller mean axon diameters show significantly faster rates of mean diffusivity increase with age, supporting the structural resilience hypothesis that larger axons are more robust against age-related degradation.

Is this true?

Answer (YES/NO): YES